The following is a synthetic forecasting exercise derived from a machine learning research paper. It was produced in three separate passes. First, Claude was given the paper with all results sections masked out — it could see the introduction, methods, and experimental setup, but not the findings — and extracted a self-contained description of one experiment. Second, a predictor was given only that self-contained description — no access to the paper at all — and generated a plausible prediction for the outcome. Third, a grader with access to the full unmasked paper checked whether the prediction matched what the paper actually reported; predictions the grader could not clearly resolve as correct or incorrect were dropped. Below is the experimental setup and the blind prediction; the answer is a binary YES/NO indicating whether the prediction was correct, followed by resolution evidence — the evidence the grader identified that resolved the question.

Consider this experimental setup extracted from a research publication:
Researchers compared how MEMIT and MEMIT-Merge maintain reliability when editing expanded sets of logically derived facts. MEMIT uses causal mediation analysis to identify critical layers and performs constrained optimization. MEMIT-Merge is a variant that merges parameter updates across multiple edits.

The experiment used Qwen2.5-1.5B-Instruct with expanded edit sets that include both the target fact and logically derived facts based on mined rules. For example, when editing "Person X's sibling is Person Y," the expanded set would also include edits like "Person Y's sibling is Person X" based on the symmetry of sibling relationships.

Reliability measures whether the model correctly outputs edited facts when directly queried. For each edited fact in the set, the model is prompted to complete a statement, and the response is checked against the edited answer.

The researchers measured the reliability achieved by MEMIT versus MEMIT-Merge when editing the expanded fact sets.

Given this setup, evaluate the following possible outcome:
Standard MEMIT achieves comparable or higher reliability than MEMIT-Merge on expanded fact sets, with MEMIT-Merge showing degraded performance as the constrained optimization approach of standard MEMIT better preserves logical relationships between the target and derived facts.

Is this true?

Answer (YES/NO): NO